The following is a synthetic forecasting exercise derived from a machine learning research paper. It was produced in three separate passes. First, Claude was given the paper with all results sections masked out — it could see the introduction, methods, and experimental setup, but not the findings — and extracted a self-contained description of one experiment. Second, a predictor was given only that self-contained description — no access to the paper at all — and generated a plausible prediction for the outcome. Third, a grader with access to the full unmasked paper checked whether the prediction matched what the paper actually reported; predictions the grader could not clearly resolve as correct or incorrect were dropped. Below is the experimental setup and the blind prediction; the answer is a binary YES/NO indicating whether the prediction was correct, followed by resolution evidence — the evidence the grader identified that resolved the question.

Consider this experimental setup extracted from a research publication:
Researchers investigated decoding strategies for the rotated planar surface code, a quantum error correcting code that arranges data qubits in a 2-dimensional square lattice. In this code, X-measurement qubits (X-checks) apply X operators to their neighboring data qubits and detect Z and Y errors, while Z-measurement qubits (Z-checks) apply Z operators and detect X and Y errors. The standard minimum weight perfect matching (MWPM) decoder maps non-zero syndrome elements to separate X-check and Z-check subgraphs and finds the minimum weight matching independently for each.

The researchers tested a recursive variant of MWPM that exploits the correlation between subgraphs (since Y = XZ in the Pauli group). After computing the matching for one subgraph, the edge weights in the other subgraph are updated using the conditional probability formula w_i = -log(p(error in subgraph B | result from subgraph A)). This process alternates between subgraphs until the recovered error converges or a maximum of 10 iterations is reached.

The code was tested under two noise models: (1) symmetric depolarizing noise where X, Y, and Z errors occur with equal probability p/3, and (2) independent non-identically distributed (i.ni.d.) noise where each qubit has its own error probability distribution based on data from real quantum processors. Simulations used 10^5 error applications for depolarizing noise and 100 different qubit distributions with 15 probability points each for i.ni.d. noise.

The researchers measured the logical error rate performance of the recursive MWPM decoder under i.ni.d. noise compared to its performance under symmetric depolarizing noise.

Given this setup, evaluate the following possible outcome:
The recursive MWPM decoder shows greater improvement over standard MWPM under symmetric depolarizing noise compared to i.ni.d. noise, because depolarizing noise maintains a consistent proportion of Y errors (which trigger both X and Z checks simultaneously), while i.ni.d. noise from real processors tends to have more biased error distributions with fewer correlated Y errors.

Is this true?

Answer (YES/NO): NO